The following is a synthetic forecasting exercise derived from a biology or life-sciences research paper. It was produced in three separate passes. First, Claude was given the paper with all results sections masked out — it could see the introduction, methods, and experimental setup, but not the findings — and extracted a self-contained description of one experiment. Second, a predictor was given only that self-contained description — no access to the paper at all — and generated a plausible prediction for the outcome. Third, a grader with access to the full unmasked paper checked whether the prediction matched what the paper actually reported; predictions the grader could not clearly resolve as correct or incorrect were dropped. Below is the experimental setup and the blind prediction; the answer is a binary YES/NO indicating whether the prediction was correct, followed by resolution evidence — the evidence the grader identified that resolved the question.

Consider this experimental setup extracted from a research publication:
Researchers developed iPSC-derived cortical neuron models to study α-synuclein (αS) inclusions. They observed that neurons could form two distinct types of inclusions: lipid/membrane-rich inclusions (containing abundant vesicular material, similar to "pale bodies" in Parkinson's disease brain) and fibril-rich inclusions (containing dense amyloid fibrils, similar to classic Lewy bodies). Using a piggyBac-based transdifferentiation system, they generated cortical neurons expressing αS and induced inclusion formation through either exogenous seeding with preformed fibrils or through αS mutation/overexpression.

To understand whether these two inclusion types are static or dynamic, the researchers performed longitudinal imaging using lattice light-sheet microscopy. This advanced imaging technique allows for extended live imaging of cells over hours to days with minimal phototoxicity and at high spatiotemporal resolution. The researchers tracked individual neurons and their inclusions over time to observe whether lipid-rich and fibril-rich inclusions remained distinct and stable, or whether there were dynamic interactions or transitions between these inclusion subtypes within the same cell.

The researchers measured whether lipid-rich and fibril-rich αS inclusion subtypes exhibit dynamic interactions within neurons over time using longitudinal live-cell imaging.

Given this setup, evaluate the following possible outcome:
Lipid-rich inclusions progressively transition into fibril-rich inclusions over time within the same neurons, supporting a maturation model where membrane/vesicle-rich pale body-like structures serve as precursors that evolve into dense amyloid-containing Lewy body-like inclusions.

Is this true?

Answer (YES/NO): NO